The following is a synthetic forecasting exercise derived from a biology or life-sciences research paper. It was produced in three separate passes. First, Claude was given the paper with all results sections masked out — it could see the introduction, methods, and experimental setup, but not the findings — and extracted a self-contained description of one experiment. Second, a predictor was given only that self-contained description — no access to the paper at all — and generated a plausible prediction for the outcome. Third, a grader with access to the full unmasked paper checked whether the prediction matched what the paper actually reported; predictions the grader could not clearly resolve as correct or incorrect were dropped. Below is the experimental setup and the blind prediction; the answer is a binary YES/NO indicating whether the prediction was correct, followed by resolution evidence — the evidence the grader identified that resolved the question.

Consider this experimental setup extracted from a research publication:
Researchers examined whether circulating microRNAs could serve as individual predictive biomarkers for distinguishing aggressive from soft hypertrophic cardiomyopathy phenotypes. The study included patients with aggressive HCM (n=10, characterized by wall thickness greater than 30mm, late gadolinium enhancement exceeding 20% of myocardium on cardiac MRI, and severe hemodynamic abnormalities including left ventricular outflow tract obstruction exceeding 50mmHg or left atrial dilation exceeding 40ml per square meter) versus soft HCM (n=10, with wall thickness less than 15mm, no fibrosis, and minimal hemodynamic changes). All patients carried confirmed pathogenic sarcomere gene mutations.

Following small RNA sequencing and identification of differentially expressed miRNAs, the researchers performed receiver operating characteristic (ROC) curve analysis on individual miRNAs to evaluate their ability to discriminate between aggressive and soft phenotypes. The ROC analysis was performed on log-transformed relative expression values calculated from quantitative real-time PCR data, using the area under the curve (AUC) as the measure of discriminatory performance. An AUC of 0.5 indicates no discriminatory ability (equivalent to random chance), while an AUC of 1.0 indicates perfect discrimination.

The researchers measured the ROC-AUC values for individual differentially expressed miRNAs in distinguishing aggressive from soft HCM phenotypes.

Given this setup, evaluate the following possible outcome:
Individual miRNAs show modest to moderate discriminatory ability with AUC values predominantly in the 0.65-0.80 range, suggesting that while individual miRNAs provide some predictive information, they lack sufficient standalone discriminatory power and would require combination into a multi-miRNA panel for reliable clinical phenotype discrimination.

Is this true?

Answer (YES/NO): NO